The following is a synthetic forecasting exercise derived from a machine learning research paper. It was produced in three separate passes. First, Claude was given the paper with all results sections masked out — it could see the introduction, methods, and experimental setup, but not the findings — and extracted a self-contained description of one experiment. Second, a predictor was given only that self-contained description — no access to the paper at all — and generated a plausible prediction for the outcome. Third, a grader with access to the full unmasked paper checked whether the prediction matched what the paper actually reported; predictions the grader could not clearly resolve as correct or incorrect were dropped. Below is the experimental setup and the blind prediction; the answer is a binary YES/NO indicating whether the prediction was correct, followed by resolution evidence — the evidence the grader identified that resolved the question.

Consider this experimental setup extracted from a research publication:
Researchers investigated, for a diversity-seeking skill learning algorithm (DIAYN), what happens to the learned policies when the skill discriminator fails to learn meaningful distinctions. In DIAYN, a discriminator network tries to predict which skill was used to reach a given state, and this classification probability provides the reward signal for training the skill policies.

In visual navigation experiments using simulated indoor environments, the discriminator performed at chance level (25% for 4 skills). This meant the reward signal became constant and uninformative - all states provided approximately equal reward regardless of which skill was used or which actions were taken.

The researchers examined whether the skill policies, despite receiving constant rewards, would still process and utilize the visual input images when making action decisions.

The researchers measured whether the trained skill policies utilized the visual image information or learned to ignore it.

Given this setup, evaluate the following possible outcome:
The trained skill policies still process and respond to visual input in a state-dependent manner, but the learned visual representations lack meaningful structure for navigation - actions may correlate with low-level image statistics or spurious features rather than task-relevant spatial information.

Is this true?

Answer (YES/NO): NO